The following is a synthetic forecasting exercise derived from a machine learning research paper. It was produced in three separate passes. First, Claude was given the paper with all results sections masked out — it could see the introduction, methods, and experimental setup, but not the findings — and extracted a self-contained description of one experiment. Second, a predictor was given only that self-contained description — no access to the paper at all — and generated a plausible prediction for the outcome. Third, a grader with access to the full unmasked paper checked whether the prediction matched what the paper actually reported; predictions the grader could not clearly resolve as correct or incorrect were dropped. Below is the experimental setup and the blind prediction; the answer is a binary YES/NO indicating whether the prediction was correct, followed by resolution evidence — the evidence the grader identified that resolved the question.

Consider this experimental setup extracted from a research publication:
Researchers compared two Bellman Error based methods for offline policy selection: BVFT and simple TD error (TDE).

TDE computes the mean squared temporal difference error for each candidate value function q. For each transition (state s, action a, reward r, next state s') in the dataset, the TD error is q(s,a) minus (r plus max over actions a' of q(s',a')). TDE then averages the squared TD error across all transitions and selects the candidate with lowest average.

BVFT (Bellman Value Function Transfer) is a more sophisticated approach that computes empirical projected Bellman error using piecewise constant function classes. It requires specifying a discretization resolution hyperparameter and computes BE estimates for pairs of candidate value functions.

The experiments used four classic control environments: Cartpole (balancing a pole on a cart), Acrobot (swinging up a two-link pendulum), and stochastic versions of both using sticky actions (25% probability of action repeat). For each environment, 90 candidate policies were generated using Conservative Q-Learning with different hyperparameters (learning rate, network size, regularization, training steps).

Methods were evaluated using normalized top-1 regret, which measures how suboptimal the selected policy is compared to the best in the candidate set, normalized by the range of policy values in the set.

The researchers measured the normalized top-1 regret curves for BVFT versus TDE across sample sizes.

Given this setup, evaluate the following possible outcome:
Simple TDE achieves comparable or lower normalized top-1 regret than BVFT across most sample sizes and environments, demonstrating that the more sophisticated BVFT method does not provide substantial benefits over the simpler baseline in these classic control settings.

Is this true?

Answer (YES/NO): YES